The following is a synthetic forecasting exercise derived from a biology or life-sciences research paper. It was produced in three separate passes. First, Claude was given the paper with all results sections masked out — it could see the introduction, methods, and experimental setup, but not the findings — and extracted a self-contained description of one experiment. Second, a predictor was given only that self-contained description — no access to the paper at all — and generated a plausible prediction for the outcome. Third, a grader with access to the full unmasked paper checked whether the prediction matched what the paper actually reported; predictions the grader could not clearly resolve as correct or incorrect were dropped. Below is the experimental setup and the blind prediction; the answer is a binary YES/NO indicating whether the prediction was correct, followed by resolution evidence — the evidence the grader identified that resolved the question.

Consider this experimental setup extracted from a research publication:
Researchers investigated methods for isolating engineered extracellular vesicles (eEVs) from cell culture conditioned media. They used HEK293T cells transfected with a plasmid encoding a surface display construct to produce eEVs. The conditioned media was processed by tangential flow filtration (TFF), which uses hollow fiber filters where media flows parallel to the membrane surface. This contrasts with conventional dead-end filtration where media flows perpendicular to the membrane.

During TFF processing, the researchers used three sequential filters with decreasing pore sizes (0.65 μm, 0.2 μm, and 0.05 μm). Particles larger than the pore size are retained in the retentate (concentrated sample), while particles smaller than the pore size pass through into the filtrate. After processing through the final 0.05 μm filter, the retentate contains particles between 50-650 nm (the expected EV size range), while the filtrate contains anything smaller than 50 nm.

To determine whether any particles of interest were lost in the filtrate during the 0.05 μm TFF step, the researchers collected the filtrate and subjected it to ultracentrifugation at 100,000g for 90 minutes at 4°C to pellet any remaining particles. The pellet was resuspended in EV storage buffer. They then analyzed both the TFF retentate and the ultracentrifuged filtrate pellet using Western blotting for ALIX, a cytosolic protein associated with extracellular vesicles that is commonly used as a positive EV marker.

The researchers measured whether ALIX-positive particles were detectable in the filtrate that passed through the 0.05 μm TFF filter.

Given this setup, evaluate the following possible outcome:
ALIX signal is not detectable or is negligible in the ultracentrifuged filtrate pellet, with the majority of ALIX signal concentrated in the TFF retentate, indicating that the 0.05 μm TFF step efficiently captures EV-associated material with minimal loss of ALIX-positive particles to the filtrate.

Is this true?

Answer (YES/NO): NO